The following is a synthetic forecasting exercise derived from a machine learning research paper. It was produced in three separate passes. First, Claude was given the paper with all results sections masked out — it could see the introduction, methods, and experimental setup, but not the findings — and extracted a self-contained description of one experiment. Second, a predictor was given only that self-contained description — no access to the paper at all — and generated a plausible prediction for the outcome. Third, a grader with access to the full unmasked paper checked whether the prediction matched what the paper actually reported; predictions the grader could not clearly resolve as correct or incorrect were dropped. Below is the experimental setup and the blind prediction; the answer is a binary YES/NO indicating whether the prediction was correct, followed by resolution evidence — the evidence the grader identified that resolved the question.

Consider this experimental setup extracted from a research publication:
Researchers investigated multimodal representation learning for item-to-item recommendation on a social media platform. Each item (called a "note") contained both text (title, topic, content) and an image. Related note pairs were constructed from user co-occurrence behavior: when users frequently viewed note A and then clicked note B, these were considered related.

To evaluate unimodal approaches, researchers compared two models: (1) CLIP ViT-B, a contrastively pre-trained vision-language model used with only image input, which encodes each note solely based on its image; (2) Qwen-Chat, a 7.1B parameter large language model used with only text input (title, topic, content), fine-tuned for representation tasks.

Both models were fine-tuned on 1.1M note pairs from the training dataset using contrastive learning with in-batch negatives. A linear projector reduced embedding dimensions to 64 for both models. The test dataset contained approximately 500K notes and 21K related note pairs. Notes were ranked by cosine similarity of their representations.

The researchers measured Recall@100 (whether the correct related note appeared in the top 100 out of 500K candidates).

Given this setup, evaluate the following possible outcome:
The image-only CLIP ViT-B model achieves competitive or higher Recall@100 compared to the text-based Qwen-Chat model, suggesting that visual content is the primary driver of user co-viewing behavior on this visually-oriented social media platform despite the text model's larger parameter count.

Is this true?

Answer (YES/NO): NO